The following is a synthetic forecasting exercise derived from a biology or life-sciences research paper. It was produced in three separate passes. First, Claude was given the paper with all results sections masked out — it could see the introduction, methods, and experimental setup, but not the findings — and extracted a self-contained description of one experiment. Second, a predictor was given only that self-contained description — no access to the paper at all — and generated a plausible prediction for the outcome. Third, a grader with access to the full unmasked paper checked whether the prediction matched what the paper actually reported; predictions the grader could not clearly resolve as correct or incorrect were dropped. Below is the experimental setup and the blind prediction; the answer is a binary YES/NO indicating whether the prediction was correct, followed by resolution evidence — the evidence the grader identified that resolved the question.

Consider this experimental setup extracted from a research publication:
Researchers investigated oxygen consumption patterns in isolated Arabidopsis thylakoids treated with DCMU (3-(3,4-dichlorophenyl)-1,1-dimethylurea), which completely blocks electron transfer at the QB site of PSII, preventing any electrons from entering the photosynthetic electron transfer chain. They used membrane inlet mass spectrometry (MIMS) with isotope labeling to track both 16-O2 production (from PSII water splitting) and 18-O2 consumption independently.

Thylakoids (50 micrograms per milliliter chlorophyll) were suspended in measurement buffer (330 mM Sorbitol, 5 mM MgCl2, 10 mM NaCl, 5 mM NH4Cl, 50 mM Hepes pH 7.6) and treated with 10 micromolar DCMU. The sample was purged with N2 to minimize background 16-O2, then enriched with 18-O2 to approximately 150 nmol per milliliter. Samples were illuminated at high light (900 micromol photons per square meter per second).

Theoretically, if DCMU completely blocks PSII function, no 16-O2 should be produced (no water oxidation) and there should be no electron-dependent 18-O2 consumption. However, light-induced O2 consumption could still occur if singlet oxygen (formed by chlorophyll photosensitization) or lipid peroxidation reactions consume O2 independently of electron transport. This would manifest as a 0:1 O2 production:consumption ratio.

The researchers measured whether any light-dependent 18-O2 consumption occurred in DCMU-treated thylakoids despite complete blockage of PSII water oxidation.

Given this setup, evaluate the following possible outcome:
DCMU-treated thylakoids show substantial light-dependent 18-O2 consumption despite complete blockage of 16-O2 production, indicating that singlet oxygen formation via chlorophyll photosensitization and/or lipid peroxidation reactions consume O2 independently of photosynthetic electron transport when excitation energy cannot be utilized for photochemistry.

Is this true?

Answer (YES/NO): YES